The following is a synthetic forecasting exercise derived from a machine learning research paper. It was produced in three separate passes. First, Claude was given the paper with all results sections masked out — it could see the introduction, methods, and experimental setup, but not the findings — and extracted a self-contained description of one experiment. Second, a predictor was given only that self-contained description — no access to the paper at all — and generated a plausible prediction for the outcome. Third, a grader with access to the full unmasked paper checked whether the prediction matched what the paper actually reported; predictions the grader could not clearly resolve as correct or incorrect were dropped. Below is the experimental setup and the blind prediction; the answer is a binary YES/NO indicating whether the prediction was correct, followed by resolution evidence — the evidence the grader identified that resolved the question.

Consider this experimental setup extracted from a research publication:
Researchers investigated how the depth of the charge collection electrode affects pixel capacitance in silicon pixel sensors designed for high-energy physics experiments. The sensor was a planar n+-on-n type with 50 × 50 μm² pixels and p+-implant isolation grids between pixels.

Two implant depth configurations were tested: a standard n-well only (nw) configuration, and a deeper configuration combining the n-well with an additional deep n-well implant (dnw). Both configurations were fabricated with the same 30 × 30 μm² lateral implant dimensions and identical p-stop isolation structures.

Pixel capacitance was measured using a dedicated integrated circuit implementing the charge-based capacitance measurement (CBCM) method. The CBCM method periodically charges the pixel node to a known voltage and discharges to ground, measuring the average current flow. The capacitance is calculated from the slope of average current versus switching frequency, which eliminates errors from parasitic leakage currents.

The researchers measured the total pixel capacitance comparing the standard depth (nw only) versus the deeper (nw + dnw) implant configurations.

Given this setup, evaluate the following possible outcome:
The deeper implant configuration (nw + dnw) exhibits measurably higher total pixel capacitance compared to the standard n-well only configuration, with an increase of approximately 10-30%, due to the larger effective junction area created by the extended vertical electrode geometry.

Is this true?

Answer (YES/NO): YES